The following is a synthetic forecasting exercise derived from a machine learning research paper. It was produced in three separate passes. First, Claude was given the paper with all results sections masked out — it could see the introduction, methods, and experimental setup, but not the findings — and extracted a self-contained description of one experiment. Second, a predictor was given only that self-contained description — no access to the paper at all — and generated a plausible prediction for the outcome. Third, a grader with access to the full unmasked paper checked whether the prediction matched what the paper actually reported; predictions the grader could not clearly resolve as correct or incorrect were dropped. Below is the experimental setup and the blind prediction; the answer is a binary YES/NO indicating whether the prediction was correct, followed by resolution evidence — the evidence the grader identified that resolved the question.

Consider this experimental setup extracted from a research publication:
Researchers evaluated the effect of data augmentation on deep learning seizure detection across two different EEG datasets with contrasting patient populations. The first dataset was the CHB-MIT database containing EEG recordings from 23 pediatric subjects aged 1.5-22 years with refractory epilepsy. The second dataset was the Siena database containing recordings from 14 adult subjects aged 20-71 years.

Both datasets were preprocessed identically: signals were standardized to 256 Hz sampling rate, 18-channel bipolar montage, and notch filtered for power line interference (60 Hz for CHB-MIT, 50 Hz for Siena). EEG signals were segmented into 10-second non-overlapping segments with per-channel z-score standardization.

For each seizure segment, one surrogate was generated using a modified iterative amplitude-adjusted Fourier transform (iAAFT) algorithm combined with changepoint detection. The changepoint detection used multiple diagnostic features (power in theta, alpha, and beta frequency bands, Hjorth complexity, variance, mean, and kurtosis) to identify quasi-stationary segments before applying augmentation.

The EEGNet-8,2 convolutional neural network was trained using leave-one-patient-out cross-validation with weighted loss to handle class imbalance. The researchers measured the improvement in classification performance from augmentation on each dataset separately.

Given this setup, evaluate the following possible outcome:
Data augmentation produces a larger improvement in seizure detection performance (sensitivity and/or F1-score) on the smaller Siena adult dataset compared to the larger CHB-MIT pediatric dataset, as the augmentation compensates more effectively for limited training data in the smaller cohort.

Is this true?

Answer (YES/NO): NO